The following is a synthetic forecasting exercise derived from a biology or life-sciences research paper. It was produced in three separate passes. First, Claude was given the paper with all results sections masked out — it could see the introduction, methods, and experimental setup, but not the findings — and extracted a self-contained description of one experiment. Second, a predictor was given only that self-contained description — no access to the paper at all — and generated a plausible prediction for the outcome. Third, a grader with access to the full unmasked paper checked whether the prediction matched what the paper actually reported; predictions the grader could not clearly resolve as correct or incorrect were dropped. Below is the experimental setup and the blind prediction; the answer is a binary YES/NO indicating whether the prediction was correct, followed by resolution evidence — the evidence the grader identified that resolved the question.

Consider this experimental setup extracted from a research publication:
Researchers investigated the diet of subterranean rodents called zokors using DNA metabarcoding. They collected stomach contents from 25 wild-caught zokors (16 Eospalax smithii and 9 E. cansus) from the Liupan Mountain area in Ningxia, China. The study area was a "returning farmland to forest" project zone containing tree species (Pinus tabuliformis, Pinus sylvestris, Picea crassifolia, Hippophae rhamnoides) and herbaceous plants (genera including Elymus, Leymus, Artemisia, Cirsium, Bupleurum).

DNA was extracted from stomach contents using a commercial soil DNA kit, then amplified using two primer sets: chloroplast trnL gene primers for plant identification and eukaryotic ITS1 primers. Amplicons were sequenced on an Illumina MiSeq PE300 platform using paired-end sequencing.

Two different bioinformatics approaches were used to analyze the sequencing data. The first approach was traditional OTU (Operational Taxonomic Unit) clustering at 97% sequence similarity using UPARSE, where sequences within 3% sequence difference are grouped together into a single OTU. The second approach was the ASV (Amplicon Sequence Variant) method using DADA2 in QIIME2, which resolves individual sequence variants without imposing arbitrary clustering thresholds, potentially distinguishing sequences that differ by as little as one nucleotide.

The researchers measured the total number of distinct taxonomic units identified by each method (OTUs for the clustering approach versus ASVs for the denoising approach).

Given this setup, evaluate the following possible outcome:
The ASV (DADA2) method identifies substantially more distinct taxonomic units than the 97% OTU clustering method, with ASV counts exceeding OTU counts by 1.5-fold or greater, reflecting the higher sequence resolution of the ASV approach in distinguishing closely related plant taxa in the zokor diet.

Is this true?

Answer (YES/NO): YES